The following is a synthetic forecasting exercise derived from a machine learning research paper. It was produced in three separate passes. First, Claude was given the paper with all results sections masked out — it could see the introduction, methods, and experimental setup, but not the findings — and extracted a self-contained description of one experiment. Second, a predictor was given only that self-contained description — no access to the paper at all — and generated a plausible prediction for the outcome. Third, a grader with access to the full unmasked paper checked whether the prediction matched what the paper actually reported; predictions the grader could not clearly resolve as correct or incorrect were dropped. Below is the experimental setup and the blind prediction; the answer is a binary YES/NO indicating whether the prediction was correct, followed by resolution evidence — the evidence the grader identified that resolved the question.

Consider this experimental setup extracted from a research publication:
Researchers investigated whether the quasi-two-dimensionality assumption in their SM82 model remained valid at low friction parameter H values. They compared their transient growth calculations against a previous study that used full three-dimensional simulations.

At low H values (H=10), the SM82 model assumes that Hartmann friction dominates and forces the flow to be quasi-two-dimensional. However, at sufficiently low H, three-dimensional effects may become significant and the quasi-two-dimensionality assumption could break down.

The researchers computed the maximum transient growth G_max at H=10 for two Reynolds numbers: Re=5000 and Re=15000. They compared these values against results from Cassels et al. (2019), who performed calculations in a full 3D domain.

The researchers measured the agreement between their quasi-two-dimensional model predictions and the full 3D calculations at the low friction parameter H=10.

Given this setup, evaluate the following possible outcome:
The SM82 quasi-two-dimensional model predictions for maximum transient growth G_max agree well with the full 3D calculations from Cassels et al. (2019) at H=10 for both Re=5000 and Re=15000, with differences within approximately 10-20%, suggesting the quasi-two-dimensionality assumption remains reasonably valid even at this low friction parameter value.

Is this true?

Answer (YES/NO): NO